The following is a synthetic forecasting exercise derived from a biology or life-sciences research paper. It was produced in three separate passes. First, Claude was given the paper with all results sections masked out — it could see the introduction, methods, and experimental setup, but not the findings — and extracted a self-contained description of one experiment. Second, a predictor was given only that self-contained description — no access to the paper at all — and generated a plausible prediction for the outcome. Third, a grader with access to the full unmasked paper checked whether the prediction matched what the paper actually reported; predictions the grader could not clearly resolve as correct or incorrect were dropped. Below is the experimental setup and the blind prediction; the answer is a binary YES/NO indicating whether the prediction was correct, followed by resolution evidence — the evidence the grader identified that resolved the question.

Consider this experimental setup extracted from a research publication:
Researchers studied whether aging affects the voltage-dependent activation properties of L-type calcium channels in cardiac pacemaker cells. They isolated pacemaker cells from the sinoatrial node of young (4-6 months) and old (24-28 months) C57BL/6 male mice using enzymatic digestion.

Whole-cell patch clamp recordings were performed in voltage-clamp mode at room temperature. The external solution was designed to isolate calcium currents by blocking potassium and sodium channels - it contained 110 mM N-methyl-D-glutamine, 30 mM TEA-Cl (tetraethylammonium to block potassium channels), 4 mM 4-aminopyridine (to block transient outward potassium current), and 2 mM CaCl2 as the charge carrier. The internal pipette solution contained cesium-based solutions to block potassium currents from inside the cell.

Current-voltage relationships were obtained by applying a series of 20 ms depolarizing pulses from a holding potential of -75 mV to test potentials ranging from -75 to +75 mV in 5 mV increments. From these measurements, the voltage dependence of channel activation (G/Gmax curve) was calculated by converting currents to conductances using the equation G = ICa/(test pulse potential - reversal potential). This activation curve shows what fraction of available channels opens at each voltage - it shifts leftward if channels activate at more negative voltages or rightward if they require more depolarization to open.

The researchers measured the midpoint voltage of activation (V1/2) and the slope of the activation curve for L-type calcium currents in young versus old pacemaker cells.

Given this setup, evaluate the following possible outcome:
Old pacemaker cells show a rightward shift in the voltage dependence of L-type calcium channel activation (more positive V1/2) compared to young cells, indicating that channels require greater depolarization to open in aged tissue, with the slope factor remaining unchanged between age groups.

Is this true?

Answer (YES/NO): NO